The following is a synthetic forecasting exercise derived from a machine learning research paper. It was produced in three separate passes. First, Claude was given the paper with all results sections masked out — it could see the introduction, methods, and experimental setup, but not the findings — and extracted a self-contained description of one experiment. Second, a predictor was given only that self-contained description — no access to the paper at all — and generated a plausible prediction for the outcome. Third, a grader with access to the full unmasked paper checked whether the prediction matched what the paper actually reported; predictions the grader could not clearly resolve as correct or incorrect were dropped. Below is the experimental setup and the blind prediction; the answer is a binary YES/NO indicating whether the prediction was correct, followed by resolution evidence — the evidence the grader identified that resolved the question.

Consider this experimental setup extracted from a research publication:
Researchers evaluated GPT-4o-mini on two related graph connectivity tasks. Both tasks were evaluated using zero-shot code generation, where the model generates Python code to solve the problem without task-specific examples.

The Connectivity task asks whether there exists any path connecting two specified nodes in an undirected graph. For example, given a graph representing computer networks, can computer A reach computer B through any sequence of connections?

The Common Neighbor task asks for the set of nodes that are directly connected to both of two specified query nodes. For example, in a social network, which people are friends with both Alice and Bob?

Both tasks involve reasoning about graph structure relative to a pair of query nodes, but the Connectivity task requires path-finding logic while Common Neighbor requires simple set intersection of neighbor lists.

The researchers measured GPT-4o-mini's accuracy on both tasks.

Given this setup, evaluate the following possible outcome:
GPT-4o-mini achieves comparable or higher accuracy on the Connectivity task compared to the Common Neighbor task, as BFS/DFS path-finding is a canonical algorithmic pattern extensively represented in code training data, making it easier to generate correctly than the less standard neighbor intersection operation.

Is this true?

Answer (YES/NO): YES